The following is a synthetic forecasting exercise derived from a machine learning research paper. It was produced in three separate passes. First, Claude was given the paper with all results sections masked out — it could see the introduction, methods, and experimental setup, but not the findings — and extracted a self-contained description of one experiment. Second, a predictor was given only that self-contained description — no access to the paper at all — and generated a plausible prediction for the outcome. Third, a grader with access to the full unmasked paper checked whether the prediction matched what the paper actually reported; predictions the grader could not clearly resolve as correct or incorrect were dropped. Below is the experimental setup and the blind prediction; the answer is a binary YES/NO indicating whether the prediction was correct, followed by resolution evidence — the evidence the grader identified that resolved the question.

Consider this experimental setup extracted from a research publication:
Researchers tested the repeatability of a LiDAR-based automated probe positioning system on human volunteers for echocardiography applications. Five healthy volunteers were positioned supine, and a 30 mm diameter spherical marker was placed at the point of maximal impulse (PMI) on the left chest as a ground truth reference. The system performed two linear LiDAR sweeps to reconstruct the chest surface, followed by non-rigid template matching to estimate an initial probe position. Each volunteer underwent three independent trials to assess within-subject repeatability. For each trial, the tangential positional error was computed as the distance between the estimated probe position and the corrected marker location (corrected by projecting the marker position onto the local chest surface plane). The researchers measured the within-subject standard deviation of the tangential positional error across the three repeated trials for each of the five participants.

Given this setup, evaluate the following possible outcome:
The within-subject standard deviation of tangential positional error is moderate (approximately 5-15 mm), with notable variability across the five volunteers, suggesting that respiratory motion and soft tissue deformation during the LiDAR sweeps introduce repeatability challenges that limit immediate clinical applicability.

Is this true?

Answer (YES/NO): NO